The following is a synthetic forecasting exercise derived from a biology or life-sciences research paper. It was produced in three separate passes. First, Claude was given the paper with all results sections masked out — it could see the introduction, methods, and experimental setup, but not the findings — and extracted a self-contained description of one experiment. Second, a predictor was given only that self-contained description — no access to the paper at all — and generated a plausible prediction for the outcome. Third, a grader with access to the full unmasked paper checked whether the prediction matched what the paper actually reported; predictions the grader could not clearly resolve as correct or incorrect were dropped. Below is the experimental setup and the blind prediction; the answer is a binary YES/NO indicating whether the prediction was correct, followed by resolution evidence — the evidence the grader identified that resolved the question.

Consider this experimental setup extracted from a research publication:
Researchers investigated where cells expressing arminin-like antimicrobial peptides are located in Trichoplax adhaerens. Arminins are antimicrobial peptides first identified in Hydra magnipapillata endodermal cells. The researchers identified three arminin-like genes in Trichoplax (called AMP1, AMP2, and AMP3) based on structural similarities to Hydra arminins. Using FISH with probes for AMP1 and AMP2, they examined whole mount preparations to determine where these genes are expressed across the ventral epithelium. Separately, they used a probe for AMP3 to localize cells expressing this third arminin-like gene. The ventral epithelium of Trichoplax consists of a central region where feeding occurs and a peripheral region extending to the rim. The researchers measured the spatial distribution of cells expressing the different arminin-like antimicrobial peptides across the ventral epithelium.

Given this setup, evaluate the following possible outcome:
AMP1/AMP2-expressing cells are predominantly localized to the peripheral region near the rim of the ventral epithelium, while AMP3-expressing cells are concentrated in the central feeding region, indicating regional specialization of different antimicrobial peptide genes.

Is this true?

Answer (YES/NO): NO